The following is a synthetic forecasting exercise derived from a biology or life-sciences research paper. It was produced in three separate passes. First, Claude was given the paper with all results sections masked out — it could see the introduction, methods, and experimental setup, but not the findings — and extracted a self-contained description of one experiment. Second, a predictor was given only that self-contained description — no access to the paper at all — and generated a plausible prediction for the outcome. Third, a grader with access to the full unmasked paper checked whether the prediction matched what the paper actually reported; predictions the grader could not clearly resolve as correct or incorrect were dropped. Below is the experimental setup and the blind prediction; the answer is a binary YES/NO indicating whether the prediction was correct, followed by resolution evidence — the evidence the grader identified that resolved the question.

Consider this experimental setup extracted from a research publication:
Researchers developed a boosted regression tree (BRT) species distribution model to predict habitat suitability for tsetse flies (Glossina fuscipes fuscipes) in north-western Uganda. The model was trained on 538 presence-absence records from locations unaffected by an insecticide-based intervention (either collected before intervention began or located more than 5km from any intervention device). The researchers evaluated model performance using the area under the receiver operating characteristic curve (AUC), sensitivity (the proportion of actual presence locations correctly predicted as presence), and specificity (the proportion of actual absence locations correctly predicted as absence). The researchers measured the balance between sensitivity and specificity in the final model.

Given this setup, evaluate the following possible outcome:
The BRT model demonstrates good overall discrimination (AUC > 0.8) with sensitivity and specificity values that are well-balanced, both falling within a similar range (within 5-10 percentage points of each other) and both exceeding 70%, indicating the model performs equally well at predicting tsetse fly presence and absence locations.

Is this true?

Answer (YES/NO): NO